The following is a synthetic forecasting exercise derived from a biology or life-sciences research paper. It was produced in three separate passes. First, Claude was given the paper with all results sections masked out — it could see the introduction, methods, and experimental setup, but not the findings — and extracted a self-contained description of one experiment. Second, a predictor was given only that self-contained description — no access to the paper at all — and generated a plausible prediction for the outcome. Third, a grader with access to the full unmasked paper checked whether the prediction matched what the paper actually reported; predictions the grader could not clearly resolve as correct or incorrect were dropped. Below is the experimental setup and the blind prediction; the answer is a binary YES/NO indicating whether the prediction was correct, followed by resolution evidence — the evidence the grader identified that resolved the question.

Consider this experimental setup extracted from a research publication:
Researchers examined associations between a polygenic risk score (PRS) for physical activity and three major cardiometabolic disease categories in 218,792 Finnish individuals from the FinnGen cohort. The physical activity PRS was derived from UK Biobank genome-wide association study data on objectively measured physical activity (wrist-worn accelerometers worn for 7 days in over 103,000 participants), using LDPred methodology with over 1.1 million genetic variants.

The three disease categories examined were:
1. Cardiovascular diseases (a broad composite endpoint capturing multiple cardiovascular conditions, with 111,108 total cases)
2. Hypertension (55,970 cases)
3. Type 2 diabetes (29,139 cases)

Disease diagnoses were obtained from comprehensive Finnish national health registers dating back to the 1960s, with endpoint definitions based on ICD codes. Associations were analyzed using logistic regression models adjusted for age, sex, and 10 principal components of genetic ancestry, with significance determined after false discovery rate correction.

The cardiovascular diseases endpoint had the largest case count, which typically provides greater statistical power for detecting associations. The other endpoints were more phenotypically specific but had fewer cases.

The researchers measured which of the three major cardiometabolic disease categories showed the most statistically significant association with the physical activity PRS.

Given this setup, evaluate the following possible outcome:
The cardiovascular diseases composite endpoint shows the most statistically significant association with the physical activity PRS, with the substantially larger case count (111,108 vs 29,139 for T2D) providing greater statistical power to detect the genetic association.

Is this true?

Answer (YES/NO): NO